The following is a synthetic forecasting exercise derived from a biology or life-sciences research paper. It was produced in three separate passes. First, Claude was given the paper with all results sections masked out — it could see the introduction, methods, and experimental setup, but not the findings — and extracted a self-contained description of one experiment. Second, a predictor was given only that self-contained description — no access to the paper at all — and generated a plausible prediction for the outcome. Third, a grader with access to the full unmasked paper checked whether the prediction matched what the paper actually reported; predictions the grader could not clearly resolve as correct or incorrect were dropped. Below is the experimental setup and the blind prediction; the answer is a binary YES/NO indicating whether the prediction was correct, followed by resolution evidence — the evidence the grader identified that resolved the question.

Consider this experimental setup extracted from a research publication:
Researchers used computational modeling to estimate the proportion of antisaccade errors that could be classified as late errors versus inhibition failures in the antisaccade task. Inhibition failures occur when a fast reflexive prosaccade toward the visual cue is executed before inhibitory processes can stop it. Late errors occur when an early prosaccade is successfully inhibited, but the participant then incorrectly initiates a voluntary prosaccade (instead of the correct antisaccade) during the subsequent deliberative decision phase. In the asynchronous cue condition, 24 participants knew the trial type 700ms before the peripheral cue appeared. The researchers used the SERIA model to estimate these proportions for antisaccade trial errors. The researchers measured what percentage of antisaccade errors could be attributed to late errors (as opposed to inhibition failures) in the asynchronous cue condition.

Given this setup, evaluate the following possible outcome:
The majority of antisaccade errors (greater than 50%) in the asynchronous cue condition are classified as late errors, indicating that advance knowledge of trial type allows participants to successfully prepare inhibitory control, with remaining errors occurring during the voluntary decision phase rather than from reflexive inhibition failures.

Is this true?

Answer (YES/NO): NO